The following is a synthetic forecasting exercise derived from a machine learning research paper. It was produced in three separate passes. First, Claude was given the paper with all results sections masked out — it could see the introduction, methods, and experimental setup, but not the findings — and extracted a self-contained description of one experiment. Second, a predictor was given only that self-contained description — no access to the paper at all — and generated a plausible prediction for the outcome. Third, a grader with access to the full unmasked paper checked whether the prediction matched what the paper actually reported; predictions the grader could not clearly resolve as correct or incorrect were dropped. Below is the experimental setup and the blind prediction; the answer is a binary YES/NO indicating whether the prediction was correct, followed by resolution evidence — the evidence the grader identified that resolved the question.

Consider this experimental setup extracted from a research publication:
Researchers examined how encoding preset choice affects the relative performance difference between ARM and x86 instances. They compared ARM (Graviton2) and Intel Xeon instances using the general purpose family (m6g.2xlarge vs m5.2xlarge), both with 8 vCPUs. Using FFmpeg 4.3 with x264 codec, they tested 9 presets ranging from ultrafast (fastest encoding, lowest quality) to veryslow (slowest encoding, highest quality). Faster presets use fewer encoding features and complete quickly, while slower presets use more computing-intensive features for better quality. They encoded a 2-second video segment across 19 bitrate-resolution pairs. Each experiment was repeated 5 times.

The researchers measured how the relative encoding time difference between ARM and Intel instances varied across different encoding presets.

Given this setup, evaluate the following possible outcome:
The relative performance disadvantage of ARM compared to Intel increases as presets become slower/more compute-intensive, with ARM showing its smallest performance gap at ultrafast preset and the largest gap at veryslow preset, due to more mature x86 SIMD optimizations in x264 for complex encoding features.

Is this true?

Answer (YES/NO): NO